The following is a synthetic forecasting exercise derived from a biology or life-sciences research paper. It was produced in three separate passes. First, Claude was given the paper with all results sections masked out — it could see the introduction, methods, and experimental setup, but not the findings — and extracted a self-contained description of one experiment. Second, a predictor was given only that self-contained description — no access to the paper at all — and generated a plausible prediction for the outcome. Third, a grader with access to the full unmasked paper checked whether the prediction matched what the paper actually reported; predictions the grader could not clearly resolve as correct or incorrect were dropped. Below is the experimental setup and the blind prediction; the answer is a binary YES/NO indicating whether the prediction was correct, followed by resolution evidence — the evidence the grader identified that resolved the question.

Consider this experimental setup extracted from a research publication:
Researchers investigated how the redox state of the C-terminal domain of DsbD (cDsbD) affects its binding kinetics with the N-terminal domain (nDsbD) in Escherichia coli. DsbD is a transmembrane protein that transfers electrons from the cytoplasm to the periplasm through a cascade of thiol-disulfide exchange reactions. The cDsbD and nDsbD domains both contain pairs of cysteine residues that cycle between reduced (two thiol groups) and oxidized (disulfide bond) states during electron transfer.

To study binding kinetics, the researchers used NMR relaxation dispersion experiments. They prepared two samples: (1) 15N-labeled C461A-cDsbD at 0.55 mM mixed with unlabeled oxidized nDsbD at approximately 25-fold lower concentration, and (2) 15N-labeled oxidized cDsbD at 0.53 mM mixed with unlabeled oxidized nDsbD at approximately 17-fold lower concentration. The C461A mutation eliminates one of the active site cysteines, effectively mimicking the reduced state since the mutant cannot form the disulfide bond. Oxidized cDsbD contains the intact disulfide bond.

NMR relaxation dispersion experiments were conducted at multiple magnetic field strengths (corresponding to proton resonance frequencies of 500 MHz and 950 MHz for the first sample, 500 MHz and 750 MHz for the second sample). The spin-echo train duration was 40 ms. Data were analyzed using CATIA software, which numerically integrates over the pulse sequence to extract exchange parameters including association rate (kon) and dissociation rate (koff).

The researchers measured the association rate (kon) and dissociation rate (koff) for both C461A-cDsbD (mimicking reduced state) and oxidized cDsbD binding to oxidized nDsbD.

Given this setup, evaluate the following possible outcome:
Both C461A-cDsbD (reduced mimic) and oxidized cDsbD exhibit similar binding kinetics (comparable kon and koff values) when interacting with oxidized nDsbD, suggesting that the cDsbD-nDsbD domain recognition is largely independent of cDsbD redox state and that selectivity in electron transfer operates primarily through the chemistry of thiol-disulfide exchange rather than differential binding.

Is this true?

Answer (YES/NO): NO